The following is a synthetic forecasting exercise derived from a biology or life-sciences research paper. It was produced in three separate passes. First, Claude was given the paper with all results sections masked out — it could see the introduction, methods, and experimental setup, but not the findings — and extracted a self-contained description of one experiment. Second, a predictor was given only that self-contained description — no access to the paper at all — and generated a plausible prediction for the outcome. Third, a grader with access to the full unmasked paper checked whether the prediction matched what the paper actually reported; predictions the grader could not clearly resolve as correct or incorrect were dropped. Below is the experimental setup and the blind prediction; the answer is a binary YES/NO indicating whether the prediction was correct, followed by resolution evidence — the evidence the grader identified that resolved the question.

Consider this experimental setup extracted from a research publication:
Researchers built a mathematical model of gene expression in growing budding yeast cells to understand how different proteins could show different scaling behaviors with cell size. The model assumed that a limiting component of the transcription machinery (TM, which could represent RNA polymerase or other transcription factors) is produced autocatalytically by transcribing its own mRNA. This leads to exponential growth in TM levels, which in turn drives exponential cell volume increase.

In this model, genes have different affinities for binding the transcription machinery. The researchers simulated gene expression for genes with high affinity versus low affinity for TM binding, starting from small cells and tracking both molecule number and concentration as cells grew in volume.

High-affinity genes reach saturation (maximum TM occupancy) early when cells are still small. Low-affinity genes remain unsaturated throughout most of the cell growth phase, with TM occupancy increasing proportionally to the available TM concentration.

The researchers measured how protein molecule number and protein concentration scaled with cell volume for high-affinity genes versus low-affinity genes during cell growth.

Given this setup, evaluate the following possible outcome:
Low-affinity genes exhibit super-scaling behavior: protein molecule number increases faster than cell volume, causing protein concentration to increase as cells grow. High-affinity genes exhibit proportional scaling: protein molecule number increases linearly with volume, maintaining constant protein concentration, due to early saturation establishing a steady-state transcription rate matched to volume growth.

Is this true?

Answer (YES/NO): NO